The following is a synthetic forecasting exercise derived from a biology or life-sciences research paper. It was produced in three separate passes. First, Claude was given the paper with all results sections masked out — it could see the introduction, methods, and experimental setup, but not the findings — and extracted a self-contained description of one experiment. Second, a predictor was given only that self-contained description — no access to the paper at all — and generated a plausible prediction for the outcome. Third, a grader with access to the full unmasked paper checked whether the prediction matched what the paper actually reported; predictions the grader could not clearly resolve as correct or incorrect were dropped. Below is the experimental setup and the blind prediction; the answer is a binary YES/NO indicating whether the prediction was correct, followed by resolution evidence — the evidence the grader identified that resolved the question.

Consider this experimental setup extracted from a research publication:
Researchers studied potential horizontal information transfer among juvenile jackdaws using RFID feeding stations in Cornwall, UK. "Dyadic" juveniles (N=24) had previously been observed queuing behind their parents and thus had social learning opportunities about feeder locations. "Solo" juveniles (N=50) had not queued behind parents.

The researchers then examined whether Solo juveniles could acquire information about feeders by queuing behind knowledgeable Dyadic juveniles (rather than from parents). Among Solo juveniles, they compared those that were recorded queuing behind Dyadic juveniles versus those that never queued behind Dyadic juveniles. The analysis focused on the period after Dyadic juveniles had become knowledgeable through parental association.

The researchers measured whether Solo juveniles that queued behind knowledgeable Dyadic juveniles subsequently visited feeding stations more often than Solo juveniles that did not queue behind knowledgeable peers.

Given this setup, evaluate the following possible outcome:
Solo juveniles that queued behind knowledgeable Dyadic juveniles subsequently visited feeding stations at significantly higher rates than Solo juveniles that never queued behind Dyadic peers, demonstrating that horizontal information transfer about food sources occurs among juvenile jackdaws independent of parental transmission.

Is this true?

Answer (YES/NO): YES